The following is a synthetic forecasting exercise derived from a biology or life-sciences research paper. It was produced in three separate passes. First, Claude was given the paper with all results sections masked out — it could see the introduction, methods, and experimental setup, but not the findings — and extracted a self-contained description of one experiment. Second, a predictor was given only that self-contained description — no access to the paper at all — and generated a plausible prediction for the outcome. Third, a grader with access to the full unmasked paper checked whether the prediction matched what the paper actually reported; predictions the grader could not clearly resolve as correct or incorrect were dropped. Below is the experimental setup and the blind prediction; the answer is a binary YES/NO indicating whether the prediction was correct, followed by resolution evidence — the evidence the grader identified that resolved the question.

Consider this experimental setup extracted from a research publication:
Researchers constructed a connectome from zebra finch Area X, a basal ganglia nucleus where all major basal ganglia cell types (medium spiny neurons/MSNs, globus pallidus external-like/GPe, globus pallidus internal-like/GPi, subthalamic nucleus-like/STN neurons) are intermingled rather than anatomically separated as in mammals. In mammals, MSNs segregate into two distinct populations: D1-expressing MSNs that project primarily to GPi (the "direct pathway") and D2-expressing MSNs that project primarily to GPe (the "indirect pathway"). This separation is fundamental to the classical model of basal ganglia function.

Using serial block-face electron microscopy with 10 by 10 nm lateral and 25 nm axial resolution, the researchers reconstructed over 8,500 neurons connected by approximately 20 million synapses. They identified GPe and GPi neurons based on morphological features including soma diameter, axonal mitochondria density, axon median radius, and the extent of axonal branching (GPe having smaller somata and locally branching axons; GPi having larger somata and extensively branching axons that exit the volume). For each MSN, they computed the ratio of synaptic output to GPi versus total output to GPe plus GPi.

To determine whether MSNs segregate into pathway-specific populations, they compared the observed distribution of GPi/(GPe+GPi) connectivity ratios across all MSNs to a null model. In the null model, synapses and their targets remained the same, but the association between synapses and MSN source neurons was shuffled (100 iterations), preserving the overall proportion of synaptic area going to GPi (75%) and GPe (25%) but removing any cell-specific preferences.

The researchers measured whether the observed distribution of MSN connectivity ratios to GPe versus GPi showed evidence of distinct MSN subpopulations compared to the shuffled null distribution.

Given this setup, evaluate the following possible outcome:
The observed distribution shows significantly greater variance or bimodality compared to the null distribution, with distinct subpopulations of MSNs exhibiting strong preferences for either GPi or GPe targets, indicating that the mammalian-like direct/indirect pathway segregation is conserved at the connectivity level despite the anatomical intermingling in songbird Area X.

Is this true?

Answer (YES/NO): NO